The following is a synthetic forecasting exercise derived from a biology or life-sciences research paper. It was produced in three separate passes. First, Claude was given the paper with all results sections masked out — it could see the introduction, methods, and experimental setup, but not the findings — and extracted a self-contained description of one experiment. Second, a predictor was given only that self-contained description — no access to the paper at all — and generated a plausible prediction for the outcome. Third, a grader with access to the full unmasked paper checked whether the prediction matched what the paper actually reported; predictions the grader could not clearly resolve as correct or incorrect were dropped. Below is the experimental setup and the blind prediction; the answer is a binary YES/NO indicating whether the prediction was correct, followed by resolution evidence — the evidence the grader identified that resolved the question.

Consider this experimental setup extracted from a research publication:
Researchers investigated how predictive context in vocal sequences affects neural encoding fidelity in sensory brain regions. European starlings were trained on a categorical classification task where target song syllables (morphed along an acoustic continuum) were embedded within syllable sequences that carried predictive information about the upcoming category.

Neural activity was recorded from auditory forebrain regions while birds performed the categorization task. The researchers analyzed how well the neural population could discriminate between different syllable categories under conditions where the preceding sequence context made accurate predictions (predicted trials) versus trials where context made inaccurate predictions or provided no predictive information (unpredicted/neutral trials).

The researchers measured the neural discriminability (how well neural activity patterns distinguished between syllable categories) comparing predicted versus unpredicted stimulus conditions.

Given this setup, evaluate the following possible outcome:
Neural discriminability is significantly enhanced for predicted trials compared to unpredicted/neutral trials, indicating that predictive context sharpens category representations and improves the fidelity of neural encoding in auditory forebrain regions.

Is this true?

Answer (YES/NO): YES